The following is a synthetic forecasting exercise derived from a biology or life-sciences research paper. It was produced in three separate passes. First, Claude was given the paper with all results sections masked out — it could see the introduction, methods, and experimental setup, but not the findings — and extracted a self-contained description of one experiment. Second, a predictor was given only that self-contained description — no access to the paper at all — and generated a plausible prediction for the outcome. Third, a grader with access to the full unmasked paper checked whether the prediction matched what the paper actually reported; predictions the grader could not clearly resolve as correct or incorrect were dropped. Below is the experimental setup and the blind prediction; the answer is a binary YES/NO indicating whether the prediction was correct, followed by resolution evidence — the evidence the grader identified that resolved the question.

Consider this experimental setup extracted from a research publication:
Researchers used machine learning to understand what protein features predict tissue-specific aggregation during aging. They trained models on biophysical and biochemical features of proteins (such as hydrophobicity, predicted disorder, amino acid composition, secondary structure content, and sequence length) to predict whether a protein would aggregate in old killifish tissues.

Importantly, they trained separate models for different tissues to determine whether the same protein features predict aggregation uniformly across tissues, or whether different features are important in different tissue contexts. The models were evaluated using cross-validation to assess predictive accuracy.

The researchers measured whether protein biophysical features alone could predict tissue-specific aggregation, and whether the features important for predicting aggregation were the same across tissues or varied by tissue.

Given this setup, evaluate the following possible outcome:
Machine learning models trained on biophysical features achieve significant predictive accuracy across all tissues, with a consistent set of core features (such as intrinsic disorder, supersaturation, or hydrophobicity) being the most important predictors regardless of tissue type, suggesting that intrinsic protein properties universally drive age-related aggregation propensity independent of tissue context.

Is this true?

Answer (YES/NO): NO